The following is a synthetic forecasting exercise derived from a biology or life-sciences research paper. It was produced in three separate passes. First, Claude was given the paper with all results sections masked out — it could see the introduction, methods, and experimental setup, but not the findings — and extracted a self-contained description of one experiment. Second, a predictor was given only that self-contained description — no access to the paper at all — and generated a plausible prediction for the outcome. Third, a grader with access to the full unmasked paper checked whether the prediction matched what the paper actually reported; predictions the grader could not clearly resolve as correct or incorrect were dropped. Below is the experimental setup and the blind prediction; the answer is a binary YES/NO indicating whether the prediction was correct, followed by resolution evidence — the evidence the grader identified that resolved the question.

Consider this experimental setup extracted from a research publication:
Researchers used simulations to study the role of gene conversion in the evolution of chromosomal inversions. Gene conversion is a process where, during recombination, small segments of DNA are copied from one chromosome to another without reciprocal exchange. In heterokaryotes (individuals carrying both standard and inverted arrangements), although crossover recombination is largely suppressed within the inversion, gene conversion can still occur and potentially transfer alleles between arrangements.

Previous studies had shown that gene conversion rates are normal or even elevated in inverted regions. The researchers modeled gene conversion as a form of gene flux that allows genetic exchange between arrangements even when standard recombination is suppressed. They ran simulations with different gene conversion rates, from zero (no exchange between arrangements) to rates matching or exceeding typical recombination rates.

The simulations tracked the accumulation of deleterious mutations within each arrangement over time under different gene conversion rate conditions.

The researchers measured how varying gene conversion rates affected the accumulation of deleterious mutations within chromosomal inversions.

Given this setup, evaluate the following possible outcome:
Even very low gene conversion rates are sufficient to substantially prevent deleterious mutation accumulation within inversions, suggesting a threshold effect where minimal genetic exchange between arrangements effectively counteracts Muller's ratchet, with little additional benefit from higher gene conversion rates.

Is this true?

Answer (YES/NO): NO